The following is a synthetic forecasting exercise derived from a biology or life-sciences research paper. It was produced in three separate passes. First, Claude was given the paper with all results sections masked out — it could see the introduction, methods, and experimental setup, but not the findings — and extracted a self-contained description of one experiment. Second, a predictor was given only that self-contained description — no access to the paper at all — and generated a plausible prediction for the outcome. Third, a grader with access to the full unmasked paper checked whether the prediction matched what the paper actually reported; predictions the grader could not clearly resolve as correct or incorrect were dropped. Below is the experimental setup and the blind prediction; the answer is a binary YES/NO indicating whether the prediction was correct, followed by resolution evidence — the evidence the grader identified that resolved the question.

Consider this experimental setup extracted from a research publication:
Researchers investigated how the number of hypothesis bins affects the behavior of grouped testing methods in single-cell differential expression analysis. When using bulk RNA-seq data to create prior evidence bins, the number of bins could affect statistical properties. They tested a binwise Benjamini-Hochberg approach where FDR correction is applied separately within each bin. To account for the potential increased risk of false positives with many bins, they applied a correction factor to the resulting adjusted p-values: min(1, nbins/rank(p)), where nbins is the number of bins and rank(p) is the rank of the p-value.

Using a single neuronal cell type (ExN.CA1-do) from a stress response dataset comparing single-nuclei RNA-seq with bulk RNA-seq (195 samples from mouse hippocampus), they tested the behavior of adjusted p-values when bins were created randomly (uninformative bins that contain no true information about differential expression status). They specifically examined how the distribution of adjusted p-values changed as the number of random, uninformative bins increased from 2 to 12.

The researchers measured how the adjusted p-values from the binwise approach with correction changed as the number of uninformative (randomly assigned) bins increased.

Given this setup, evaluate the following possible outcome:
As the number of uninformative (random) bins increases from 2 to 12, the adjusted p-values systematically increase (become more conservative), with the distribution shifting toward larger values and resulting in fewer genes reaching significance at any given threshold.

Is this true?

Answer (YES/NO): NO